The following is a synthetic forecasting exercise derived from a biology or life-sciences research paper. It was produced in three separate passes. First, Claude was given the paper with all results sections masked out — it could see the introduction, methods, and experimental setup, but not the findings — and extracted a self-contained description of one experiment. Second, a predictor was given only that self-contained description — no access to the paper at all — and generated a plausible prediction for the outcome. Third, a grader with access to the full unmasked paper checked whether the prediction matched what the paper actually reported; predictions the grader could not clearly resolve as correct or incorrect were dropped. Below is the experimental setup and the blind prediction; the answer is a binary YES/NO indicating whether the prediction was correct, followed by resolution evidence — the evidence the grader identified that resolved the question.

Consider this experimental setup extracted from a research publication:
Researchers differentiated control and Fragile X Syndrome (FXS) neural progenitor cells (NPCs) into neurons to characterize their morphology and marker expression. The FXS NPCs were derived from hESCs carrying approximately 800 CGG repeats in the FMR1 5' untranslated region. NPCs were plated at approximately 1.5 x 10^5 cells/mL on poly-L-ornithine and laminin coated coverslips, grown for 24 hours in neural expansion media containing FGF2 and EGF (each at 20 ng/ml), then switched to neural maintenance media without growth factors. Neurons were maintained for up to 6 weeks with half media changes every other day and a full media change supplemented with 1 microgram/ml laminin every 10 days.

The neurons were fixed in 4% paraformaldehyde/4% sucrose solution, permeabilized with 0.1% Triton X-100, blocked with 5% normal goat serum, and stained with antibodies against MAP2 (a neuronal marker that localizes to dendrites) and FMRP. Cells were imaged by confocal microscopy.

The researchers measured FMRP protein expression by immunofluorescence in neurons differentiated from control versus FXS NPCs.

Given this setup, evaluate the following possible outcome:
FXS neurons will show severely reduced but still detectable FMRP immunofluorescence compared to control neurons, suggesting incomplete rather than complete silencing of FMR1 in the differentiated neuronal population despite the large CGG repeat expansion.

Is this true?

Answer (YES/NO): NO